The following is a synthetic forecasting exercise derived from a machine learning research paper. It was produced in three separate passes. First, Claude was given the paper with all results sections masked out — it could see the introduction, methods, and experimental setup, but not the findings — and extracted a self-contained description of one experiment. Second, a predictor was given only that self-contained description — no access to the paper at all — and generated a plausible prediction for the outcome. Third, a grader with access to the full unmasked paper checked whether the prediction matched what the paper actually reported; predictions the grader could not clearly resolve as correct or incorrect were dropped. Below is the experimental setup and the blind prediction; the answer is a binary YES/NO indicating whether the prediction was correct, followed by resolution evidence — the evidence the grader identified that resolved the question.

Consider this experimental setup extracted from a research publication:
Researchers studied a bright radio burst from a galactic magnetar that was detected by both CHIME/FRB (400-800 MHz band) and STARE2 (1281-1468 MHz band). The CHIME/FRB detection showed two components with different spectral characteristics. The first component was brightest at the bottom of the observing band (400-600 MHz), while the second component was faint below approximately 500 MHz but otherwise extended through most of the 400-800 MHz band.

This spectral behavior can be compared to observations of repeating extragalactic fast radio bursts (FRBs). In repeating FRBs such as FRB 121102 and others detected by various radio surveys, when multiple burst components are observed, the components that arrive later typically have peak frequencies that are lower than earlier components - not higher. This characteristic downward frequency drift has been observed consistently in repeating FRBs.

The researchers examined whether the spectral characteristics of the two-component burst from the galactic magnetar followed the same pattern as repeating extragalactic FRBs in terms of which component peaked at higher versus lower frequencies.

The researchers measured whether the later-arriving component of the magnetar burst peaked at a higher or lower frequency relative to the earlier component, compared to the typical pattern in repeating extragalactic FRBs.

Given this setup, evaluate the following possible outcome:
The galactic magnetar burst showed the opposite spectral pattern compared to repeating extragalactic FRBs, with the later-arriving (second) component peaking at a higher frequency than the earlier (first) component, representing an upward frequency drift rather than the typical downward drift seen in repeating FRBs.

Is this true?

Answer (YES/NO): YES